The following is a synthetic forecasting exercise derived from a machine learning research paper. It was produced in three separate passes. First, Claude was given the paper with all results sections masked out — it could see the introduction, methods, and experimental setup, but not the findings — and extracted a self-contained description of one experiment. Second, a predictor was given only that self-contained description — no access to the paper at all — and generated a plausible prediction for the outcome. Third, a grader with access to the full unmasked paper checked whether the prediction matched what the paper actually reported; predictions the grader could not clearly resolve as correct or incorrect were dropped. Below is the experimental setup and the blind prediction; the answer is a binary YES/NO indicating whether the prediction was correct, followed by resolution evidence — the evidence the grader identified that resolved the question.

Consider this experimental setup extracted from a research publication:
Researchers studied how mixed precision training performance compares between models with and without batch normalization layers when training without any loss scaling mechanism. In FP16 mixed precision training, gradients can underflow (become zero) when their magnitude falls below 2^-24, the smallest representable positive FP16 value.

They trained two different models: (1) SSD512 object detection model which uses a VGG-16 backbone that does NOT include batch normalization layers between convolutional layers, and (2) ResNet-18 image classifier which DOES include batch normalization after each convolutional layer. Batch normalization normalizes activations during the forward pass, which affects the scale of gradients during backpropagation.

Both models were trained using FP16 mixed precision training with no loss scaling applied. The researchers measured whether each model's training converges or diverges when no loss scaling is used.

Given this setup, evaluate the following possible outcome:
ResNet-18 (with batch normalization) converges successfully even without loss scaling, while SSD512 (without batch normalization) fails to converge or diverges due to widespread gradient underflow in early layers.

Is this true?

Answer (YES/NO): YES